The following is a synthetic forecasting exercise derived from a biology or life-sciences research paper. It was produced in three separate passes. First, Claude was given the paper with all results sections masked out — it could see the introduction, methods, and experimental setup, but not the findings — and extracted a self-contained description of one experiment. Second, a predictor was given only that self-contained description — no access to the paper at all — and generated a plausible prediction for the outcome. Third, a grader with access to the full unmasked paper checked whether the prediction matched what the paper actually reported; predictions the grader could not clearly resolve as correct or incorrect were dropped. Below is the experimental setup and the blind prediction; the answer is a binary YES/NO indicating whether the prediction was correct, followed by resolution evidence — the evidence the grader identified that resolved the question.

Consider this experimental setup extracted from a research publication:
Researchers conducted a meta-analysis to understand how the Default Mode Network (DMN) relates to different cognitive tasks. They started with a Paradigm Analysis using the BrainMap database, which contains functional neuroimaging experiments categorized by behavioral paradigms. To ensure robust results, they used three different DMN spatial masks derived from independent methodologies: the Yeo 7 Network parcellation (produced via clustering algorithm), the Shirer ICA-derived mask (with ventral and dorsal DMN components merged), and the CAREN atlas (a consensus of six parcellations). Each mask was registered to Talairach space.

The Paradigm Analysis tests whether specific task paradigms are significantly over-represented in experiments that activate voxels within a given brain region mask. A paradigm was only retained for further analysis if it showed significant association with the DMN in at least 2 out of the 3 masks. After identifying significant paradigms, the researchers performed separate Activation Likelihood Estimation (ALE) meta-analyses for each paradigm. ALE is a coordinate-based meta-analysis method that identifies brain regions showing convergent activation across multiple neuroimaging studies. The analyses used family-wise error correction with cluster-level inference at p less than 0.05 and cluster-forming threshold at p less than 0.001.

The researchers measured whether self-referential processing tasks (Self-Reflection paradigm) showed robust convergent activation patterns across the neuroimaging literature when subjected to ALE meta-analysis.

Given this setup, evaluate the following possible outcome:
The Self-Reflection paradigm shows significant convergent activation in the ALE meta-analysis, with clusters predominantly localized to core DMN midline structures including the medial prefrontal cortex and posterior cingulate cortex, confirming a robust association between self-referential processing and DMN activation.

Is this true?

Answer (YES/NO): NO